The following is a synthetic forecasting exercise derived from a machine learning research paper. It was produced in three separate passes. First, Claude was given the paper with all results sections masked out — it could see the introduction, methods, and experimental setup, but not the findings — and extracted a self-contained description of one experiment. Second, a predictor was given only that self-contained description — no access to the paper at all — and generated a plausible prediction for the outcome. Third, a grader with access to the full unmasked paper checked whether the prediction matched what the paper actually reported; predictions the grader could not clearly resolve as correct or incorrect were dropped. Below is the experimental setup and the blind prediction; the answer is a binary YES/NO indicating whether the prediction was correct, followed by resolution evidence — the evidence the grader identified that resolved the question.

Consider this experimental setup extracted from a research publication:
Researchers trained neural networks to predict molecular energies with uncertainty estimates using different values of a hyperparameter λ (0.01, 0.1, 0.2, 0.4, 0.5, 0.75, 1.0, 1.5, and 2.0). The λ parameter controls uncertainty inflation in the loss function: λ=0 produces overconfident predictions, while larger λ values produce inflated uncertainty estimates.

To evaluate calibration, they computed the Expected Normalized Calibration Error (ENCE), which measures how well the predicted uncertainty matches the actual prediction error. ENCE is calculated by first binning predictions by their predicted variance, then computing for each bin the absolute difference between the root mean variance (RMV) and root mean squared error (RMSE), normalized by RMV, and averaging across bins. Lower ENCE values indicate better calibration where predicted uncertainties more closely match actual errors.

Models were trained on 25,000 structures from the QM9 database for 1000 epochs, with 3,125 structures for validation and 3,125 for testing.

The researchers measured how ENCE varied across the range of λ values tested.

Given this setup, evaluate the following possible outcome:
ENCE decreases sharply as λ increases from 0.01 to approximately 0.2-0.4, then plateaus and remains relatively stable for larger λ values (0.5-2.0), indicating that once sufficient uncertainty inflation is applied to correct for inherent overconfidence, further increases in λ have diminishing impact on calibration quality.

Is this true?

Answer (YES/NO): YES